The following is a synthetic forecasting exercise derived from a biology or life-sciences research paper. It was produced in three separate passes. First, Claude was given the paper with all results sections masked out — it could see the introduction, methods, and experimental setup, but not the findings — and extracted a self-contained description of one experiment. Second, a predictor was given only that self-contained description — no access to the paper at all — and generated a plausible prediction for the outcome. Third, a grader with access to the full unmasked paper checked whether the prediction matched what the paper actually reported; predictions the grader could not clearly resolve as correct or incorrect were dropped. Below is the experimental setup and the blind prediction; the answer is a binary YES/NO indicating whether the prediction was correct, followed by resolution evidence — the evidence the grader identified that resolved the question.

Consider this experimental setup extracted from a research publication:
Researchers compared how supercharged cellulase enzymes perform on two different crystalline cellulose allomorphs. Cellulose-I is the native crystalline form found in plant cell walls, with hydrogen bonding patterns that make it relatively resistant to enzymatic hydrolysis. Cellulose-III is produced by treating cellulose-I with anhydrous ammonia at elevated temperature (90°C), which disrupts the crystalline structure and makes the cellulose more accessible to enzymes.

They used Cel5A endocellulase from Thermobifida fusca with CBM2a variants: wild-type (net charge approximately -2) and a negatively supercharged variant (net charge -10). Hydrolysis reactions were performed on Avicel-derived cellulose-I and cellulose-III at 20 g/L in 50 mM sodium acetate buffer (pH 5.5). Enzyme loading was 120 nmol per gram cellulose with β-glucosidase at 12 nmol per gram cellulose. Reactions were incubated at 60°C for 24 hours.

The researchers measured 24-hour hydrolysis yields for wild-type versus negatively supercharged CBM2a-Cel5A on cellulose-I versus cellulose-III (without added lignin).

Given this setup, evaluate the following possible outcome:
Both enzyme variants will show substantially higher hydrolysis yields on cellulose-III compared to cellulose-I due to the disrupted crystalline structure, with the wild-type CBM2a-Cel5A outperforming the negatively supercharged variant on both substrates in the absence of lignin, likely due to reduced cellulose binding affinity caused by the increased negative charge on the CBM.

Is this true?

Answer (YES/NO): NO